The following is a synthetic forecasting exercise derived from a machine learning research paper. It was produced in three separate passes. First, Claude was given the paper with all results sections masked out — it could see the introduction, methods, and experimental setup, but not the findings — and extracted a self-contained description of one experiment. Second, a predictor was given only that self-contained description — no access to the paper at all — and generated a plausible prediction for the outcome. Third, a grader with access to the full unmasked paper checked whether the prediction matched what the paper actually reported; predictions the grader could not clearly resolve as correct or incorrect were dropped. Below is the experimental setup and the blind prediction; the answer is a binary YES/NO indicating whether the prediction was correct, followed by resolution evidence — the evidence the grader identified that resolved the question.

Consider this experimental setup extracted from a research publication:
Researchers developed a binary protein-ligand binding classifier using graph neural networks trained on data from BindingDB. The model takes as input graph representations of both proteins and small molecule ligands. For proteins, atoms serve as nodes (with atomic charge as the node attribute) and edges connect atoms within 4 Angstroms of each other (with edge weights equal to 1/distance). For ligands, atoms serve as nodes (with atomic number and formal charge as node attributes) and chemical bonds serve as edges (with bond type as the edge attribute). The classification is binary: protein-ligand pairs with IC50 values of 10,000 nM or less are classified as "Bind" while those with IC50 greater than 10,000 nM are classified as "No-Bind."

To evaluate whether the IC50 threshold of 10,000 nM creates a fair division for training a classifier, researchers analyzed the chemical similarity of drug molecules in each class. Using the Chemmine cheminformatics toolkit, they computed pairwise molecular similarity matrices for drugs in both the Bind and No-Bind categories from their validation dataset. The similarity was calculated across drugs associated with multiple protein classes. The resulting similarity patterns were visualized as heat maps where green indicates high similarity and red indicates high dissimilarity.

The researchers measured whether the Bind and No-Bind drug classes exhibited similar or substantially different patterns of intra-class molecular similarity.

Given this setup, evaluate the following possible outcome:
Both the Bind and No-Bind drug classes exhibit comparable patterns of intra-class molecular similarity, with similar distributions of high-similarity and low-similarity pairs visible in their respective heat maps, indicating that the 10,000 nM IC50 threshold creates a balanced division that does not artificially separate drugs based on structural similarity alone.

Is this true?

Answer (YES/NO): YES